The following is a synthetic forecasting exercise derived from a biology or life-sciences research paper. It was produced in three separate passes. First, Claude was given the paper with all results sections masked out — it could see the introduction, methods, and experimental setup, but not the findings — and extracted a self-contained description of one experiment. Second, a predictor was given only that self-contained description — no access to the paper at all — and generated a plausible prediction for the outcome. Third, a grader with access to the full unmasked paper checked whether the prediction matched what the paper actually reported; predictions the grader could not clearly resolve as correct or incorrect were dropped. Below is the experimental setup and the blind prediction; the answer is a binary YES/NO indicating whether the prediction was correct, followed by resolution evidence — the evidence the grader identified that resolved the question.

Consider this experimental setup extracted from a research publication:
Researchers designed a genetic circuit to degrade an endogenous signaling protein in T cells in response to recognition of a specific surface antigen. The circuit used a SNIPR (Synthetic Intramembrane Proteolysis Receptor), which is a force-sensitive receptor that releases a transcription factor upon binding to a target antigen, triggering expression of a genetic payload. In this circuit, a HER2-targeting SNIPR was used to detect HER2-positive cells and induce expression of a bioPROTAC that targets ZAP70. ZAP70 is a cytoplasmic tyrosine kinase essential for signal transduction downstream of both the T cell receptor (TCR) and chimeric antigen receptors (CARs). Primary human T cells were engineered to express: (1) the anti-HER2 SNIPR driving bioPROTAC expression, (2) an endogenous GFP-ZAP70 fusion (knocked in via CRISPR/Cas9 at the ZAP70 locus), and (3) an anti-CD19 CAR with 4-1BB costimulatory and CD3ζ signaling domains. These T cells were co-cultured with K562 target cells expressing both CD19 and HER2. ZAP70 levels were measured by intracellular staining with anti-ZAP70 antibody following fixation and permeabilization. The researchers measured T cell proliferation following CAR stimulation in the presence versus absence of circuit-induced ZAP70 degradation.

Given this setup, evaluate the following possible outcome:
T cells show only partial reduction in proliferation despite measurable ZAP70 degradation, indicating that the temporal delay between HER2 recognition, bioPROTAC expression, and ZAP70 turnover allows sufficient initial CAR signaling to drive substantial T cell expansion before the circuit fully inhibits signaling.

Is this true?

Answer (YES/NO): YES